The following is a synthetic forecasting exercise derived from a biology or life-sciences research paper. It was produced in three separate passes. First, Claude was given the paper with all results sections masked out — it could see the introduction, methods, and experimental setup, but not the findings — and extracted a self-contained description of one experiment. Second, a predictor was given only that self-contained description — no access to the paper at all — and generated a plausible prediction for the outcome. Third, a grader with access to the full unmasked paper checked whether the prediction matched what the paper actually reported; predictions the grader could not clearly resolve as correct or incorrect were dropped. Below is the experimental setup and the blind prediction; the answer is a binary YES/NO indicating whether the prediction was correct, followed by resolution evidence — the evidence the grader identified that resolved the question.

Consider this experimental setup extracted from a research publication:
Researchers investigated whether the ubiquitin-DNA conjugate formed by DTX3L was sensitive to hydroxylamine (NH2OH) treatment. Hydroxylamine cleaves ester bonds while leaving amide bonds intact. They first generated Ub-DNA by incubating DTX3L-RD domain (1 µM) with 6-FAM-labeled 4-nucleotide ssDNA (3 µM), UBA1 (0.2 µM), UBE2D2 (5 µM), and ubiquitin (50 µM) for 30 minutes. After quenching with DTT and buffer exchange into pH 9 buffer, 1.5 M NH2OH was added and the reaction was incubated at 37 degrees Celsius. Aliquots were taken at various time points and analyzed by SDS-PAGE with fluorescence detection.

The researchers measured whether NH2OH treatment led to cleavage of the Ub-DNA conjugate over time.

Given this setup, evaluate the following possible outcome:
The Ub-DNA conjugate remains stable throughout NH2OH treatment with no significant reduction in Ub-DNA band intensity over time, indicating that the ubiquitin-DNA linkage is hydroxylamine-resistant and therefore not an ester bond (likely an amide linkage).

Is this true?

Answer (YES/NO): NO